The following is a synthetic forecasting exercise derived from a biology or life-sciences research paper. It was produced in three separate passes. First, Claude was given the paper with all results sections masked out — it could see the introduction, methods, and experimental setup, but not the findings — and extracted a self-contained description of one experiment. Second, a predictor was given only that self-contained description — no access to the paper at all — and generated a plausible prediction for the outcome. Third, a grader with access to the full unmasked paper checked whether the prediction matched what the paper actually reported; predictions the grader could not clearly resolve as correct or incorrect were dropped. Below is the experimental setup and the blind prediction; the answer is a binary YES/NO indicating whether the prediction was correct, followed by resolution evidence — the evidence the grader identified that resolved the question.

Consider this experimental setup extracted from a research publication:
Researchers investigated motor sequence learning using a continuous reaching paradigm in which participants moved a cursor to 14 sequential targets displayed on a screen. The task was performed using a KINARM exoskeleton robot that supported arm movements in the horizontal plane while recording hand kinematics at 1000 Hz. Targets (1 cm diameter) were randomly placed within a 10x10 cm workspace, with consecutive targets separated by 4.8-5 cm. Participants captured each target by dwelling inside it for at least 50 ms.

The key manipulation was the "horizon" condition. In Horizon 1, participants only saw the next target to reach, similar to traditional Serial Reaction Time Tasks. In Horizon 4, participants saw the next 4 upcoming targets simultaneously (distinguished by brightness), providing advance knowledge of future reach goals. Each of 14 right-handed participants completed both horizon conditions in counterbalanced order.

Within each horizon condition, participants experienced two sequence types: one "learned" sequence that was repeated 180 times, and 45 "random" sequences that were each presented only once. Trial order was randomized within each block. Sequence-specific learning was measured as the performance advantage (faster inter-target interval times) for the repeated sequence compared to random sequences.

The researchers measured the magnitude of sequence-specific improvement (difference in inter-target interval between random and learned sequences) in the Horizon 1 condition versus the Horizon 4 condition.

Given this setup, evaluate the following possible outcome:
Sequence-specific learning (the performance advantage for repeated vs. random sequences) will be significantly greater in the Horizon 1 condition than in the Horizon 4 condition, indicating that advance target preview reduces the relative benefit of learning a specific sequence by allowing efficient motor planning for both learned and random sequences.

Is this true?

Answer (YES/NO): YES